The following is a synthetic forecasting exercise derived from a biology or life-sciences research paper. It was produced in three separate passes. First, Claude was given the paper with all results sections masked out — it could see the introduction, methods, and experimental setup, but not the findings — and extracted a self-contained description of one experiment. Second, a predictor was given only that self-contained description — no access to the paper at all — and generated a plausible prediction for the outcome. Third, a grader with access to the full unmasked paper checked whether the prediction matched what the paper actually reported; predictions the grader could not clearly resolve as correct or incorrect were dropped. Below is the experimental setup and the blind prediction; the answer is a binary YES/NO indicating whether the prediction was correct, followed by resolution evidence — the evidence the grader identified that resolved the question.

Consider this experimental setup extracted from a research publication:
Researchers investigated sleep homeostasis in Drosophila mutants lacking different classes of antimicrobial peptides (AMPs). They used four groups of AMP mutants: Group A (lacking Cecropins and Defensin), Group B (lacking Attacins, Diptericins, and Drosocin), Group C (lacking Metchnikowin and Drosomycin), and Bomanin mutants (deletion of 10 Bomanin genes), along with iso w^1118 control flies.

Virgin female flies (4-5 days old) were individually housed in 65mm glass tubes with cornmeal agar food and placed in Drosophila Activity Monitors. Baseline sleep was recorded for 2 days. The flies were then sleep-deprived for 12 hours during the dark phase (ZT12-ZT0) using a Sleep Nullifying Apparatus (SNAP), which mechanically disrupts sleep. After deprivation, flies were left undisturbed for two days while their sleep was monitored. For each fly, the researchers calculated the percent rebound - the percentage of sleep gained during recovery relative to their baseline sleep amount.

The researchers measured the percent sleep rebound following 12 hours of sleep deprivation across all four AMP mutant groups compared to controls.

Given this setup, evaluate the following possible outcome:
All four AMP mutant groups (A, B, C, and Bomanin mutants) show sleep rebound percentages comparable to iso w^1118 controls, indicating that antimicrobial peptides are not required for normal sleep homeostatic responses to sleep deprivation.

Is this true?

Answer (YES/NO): NO